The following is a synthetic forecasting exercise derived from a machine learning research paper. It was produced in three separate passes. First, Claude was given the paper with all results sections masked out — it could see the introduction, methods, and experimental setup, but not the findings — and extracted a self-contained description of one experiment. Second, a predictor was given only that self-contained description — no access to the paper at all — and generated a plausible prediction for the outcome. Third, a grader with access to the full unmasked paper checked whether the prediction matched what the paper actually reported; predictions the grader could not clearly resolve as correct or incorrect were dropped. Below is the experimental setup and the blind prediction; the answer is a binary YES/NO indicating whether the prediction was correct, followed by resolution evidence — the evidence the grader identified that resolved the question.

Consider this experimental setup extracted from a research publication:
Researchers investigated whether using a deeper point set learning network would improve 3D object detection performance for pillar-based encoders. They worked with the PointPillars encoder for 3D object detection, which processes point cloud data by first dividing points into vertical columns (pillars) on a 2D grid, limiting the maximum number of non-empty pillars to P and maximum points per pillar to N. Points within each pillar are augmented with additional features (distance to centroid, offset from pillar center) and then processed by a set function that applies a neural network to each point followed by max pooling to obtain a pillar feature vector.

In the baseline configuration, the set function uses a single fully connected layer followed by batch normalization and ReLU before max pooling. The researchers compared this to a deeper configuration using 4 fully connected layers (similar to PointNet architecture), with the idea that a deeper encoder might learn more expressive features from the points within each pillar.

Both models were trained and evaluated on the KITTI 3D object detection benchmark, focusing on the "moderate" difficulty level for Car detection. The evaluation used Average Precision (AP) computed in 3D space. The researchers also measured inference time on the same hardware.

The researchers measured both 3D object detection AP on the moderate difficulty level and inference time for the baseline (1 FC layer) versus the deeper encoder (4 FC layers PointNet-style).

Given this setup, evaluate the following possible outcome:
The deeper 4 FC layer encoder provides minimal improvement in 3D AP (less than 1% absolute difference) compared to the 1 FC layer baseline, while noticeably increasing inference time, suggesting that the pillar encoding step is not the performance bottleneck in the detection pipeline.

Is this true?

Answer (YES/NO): YES